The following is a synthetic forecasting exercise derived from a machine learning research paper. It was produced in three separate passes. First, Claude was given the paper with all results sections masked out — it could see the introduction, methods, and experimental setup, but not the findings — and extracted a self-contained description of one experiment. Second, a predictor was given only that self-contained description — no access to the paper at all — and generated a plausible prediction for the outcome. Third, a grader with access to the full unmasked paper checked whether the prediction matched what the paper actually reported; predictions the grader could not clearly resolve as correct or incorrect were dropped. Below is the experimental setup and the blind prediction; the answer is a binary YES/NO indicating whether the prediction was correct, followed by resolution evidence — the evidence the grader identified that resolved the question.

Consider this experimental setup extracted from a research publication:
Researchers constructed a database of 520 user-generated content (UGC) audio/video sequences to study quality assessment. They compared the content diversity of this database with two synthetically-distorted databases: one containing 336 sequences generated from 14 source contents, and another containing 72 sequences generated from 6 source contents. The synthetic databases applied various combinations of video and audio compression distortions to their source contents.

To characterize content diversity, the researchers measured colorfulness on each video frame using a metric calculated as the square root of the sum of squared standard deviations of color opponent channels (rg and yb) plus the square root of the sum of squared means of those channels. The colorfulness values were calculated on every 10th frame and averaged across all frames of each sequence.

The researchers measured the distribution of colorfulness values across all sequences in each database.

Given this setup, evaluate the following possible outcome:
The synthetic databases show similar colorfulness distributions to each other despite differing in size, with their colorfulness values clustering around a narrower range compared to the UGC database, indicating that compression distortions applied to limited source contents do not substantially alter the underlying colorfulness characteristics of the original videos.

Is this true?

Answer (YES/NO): NO